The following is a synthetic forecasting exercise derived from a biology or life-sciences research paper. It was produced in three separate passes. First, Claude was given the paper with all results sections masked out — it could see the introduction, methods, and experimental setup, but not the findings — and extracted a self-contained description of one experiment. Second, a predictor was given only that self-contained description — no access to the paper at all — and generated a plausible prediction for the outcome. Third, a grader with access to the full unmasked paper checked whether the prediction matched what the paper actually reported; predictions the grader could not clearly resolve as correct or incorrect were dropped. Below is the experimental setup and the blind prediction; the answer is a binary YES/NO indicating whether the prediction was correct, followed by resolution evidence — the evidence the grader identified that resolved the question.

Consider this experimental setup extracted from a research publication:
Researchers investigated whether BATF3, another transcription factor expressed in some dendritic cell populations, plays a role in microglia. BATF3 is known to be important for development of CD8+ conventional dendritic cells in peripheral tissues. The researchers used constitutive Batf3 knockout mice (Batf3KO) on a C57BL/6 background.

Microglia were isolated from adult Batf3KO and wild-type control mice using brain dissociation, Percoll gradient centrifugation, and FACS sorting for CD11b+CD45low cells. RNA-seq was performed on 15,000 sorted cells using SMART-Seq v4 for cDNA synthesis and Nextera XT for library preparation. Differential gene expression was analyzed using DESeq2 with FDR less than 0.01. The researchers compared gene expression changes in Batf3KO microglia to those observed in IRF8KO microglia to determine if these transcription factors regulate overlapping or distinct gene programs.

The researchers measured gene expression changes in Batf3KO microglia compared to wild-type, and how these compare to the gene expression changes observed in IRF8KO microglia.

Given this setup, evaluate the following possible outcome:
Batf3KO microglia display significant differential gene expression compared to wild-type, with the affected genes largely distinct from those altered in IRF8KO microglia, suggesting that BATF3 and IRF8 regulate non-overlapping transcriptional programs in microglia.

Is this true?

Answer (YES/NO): NO